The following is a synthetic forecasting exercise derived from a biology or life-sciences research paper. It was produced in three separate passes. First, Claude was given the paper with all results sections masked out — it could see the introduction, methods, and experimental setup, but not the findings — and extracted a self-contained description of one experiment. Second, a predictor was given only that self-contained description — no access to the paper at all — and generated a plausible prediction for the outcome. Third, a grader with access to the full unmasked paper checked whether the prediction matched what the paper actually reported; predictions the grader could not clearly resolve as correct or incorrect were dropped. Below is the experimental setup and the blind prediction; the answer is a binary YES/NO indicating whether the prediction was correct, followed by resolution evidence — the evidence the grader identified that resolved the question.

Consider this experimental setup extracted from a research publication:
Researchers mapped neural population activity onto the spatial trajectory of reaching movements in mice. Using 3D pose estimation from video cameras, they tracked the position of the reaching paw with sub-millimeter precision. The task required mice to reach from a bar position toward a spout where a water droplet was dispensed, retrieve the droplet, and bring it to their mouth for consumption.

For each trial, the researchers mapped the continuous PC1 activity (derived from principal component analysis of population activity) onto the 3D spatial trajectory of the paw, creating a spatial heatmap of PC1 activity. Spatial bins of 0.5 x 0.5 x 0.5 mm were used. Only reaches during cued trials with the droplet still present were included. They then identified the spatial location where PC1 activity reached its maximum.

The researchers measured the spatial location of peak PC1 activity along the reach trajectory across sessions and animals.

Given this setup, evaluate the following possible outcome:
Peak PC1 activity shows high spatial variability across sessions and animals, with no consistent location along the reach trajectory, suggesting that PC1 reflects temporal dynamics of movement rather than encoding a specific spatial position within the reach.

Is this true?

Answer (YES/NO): NO